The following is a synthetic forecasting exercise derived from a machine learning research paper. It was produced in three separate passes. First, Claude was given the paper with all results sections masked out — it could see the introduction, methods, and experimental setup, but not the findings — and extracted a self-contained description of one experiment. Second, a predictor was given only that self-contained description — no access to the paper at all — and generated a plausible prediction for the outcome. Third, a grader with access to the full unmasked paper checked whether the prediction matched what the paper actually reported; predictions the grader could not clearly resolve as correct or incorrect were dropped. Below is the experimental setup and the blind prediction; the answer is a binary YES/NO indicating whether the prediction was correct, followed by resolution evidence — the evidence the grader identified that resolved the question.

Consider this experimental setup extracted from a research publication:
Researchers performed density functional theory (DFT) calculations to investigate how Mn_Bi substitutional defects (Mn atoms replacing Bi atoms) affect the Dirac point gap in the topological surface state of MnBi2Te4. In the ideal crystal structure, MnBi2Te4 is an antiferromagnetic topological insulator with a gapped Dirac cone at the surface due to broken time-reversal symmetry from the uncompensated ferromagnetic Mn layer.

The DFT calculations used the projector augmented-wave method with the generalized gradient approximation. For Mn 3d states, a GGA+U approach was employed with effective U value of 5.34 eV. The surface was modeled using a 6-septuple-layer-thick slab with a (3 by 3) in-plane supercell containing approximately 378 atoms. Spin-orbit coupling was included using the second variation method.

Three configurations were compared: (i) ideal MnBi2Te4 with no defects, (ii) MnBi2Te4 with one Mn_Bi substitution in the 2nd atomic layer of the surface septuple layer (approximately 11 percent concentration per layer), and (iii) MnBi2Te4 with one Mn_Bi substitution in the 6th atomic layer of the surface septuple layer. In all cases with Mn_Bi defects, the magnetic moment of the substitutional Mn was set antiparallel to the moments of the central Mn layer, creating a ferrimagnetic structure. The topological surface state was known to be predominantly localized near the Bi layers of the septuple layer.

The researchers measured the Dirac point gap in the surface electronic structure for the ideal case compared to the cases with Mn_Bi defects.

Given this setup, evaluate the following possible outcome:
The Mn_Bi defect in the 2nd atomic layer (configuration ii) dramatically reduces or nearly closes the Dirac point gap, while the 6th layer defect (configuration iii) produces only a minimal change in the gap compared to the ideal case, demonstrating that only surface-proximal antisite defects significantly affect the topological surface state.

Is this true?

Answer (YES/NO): NO